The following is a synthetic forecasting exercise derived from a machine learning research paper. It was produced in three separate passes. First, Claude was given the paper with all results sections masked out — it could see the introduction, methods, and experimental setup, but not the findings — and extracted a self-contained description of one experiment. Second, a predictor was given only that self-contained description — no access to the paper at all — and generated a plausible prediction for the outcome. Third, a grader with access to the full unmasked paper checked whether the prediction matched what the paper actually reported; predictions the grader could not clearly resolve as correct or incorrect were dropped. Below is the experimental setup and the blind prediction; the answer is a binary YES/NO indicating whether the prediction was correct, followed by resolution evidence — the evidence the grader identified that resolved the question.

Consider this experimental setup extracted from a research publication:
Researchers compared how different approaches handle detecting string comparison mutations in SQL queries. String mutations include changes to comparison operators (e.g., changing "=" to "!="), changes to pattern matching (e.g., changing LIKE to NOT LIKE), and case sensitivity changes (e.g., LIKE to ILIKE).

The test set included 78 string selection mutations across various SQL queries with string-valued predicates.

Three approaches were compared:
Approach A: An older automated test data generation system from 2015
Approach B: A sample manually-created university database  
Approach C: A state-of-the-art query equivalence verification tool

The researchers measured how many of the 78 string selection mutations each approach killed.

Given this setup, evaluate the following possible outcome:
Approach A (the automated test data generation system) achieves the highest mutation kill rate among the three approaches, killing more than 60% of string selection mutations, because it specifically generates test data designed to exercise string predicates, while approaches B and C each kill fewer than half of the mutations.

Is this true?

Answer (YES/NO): NO